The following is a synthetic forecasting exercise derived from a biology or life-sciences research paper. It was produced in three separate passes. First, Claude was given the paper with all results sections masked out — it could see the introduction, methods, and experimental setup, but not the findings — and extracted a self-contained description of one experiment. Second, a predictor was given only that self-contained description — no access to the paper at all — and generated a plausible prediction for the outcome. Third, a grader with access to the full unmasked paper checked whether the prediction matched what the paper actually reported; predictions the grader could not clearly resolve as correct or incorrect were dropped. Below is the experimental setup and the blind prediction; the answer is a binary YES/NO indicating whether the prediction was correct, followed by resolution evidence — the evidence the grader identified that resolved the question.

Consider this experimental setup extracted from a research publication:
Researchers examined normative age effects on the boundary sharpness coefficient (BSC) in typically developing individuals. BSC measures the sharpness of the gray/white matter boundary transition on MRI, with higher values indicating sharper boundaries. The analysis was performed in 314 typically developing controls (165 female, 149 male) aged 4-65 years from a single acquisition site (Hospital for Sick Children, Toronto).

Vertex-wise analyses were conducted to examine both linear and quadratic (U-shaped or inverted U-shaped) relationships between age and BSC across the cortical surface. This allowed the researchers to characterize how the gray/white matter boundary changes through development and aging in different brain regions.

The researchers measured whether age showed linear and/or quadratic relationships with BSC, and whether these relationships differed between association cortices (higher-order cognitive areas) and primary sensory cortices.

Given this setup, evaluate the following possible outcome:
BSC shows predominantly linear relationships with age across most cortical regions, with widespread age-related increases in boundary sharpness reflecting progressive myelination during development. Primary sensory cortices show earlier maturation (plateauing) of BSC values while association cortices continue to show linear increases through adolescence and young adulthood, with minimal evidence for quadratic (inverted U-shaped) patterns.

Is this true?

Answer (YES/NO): NO